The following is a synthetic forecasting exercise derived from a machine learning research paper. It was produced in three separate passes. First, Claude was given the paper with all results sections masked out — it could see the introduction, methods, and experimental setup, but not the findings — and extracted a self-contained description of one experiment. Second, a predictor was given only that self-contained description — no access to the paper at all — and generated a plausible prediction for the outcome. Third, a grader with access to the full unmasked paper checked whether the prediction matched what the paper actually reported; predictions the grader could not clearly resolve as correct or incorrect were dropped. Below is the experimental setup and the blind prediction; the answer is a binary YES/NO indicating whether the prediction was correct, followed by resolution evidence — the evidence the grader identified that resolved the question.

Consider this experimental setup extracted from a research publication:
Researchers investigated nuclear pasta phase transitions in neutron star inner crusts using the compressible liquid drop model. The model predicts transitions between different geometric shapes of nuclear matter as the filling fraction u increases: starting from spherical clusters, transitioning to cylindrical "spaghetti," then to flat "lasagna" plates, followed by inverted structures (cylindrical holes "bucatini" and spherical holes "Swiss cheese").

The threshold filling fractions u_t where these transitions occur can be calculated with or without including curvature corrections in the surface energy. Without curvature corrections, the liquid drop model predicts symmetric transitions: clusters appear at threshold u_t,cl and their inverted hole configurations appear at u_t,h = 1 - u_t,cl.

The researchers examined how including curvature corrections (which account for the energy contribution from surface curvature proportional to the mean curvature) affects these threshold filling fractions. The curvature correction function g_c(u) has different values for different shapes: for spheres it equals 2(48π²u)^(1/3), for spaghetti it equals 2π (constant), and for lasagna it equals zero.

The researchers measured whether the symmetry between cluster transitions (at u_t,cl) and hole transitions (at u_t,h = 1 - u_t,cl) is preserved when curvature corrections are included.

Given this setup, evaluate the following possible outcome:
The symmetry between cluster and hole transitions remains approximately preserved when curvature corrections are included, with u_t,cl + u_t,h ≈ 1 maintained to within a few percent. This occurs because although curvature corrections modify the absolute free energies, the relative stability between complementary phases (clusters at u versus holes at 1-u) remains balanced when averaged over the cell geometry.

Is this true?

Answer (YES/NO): NO